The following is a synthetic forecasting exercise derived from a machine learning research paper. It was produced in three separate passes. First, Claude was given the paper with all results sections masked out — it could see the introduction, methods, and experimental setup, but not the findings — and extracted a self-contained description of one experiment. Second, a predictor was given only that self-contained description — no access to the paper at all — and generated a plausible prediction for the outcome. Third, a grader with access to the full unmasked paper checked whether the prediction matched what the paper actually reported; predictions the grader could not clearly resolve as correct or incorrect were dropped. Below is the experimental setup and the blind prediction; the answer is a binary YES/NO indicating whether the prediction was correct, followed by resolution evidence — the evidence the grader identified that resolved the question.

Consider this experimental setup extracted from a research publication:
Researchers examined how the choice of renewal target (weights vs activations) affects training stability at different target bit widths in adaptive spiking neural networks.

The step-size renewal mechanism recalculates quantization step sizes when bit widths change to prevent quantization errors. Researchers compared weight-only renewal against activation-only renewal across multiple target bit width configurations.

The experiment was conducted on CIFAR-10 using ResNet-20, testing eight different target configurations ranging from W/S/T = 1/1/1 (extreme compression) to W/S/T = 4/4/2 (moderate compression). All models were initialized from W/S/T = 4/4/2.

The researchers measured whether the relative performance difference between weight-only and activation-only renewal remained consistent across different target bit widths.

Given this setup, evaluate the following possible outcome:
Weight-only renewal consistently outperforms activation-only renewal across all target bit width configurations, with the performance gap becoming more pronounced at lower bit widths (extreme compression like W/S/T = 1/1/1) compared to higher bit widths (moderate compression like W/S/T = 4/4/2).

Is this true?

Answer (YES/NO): NO